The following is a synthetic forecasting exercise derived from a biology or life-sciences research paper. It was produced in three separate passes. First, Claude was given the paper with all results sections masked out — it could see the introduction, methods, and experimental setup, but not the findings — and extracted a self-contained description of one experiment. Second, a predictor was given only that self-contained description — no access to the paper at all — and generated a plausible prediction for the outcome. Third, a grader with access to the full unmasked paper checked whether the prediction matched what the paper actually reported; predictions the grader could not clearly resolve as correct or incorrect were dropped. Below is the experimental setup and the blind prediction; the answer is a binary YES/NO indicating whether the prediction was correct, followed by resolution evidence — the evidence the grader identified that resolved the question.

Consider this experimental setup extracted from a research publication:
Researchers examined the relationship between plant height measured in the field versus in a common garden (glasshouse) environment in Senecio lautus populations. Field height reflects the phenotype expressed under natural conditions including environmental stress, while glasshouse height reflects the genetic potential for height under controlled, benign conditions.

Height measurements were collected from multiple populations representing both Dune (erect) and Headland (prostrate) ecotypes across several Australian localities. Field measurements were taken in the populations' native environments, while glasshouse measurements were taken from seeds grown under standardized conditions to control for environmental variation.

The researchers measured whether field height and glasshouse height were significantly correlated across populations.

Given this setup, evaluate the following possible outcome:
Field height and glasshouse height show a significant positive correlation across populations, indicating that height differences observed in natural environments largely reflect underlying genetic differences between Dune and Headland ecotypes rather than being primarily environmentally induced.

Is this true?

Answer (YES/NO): YES